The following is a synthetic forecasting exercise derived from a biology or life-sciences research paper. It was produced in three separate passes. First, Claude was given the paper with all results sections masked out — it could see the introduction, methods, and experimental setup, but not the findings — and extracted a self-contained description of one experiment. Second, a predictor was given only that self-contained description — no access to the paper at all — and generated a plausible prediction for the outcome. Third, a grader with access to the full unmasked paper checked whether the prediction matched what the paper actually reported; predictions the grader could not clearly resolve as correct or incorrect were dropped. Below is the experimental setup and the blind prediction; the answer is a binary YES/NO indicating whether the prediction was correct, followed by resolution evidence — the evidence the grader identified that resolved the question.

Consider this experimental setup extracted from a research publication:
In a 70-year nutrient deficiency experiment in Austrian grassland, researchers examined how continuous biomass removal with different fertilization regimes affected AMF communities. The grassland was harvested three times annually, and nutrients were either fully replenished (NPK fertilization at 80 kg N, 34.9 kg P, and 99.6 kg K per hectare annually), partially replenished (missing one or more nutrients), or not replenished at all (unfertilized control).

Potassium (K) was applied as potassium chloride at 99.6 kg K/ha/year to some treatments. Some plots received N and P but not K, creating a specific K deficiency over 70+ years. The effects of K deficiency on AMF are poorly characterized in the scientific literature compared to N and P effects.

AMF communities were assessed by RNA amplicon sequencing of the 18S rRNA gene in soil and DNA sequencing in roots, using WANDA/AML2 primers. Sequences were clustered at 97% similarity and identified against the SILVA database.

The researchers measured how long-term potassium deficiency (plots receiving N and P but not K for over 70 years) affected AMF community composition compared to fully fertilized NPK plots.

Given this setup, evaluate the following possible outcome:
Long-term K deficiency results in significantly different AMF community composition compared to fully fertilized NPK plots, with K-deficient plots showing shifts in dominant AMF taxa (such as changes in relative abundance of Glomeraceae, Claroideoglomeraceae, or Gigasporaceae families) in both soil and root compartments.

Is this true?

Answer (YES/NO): NO